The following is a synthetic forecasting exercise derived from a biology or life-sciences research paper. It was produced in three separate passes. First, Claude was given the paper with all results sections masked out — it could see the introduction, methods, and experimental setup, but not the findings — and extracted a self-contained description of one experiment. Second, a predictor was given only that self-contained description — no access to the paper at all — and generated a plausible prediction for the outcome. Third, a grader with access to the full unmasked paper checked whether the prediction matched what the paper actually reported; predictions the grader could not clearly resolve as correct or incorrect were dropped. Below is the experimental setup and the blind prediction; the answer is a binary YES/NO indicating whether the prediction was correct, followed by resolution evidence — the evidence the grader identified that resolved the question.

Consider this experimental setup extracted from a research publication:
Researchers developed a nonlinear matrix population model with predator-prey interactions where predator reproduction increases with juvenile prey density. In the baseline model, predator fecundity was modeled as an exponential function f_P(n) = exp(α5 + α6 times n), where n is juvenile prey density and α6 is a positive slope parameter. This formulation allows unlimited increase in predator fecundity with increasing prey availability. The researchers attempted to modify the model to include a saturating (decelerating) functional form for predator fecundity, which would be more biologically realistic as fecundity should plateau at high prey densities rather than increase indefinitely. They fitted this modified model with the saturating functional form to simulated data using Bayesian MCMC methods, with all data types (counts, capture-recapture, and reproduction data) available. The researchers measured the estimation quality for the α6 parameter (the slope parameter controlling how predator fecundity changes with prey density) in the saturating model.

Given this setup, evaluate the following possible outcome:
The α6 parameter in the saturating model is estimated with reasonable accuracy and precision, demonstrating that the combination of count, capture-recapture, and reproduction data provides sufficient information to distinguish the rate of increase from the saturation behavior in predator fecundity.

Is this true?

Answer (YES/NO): NO